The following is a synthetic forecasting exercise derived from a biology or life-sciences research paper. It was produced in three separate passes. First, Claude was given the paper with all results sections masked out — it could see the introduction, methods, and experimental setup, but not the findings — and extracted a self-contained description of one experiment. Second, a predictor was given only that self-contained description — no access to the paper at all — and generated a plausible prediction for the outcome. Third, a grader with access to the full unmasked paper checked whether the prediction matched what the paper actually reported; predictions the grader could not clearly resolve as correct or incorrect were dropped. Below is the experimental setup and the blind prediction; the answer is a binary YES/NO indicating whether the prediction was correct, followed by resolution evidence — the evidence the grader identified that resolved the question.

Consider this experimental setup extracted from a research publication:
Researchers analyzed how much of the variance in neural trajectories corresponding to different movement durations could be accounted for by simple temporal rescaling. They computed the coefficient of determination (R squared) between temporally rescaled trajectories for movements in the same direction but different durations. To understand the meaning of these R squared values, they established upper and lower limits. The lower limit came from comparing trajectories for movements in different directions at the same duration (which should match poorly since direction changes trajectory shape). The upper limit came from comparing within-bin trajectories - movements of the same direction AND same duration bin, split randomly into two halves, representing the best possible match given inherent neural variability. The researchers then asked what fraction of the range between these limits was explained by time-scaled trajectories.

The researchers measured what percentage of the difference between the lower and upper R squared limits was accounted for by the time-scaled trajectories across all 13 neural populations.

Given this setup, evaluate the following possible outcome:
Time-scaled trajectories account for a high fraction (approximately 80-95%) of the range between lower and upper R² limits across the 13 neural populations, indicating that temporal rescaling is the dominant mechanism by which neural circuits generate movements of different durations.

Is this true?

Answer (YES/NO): YES